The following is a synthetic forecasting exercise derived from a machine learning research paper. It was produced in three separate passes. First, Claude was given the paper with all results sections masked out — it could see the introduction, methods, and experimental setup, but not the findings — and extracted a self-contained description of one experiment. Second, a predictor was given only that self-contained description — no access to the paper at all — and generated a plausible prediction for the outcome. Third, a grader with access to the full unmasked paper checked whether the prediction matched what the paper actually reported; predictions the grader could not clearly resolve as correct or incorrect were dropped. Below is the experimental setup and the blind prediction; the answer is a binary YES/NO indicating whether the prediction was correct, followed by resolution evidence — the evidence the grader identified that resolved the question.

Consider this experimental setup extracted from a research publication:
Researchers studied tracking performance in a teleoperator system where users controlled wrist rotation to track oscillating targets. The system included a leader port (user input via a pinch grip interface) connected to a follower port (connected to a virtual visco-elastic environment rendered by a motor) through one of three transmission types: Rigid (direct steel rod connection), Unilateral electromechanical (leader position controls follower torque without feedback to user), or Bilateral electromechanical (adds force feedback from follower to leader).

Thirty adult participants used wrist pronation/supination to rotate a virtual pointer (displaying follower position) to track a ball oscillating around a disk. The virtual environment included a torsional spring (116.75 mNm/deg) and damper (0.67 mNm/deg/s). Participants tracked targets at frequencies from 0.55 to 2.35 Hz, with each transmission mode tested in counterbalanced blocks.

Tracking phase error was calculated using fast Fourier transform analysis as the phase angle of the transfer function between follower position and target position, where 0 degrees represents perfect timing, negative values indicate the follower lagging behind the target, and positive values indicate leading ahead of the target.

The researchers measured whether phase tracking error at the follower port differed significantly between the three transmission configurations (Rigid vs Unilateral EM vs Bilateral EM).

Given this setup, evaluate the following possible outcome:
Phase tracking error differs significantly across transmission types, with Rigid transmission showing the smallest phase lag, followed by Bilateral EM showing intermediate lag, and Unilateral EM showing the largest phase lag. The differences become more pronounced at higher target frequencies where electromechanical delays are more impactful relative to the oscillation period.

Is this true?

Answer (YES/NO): NO